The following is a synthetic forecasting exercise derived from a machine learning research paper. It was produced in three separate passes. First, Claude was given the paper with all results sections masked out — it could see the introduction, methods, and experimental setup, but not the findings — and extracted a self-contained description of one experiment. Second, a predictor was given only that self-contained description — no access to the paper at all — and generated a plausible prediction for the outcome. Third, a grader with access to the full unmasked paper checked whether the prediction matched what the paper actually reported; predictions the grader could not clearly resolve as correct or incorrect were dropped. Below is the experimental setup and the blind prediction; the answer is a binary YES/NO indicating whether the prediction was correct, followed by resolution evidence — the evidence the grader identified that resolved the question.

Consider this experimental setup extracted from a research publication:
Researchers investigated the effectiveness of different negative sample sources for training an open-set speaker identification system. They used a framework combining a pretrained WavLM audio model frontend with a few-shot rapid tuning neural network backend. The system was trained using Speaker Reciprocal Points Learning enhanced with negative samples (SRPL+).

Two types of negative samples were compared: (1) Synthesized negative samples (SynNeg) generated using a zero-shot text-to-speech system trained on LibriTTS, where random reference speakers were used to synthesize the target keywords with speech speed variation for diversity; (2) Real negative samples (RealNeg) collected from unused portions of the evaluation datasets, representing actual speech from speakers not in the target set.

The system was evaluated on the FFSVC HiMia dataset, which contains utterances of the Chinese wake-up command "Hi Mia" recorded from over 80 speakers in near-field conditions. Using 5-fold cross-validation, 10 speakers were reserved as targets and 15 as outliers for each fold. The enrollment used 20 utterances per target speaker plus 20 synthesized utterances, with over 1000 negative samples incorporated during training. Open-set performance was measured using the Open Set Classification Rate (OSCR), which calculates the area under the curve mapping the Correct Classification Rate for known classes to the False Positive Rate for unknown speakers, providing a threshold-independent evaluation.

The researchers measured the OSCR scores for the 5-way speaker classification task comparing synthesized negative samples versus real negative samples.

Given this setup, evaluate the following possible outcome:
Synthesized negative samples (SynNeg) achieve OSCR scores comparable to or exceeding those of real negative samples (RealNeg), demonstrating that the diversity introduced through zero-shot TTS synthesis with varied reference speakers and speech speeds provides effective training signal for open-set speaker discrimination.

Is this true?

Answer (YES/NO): YES